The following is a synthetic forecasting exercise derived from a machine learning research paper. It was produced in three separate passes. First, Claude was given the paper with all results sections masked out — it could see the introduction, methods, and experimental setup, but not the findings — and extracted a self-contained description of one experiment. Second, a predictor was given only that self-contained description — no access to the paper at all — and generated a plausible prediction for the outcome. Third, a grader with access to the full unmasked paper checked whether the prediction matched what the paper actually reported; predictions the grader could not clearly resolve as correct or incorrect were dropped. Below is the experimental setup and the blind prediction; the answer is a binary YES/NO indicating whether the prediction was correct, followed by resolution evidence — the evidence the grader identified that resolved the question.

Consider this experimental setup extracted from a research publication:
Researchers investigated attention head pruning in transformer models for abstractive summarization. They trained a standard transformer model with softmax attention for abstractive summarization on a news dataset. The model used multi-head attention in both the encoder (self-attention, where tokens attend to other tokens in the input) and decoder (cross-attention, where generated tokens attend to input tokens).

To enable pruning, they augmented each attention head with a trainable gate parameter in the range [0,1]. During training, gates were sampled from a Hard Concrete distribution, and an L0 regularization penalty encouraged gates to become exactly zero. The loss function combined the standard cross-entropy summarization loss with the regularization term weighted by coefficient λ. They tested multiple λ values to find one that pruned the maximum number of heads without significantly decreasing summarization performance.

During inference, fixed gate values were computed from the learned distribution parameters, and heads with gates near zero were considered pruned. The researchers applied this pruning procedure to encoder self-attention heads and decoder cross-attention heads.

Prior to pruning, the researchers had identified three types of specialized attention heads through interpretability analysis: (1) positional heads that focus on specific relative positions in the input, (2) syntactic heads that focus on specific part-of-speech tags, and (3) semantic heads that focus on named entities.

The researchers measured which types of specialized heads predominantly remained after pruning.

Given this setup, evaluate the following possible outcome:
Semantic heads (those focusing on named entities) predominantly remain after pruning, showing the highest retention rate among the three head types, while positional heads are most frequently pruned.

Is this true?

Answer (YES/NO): NO